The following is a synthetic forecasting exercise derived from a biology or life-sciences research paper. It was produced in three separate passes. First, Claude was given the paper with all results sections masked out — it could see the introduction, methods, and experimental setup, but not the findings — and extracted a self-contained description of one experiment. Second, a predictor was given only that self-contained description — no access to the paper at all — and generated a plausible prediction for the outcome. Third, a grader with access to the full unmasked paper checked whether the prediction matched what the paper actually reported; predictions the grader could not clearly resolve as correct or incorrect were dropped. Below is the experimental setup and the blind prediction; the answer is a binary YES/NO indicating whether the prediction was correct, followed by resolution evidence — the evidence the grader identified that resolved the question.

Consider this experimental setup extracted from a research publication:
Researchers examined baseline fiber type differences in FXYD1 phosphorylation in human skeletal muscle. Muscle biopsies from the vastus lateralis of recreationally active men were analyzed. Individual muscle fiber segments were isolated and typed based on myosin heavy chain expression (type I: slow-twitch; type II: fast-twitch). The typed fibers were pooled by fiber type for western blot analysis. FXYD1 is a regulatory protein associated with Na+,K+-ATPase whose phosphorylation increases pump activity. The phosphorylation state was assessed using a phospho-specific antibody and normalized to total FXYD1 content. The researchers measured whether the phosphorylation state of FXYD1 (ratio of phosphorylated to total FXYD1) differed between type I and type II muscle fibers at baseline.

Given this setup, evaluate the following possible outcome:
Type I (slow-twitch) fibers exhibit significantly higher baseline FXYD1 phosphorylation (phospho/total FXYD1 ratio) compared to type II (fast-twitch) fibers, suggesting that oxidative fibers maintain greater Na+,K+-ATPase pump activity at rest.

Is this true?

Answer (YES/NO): NO